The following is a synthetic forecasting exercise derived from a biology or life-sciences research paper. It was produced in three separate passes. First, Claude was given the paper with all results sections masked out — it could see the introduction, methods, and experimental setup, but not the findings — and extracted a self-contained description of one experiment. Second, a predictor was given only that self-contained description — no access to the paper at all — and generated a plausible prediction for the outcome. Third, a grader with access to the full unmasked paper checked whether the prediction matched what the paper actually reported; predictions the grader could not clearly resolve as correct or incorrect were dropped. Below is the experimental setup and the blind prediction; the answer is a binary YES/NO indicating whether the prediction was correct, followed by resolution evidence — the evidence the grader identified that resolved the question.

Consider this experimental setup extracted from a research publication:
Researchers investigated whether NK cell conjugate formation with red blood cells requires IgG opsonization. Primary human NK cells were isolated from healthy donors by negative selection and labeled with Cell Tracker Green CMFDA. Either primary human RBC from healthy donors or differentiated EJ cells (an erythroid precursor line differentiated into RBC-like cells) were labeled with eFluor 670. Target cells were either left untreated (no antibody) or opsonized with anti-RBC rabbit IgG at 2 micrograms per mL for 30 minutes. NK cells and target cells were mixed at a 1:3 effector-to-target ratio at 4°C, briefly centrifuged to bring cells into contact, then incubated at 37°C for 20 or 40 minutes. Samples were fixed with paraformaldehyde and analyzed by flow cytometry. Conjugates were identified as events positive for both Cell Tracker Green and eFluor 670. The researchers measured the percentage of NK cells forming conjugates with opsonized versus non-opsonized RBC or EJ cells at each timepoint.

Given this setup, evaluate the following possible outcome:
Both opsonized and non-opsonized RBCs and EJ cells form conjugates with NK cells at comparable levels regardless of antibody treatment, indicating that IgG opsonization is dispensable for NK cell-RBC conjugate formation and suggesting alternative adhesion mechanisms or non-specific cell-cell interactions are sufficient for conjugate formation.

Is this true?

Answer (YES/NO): NO